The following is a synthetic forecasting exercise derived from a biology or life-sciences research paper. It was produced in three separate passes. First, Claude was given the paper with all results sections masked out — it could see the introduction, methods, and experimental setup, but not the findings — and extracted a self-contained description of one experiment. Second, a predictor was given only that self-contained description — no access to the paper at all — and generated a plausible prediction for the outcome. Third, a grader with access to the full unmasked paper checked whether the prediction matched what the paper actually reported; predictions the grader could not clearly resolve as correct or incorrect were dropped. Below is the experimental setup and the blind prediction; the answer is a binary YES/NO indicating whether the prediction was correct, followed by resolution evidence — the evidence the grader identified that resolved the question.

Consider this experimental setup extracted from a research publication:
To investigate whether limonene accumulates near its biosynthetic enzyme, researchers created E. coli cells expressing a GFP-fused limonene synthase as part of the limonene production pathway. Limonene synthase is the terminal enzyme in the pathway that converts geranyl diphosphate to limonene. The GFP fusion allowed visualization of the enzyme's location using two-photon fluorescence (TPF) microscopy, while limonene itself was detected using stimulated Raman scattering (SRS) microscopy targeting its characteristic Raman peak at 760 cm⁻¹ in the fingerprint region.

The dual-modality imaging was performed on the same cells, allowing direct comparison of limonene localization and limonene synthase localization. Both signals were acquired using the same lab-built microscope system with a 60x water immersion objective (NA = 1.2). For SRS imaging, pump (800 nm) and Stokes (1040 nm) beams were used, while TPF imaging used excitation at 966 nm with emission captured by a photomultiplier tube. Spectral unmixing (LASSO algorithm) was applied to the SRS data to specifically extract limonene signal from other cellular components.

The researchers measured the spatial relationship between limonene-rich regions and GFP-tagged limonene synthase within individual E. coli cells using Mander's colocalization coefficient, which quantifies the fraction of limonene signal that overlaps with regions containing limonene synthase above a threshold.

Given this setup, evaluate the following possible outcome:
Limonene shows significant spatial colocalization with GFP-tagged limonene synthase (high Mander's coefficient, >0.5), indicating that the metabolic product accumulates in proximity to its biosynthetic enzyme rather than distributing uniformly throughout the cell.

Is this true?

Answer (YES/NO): YES